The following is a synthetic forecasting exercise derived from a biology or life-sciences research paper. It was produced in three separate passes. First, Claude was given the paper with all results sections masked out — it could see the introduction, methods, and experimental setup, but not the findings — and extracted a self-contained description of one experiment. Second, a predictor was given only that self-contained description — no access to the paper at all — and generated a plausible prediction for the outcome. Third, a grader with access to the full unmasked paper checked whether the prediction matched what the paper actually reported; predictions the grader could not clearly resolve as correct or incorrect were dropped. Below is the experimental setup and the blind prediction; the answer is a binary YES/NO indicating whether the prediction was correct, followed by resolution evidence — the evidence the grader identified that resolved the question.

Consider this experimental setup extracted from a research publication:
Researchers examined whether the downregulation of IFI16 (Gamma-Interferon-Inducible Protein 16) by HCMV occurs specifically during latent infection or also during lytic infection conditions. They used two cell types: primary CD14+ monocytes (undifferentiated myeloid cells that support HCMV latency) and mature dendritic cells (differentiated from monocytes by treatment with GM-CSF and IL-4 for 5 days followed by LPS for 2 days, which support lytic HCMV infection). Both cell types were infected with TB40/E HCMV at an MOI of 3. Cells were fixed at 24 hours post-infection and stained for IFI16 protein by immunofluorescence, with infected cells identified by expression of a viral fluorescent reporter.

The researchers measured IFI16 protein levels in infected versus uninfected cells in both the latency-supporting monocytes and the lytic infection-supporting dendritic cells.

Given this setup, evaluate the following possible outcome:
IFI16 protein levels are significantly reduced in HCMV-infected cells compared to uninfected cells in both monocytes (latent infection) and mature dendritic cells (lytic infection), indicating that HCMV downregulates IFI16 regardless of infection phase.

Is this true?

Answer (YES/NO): NO